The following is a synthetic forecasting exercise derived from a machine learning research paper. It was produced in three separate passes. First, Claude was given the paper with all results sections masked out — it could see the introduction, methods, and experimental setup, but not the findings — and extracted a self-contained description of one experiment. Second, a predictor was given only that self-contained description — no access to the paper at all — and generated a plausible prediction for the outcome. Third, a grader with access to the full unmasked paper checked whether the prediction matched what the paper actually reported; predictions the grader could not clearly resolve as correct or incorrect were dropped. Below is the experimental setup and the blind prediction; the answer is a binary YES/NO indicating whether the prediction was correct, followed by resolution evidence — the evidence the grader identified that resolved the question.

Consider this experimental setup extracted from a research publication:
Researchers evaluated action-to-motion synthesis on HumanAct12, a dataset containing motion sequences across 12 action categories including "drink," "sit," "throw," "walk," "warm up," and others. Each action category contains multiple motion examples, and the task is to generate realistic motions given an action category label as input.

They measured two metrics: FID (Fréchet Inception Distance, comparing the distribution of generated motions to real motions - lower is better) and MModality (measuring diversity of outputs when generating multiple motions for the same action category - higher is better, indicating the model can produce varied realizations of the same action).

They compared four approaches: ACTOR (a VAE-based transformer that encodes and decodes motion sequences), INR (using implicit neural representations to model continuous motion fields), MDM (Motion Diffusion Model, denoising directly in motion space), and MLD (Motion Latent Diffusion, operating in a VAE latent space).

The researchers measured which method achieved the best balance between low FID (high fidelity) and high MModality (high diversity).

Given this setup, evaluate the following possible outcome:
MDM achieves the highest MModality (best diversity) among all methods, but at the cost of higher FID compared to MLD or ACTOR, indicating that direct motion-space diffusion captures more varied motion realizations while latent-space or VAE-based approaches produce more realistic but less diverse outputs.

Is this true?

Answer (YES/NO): NO